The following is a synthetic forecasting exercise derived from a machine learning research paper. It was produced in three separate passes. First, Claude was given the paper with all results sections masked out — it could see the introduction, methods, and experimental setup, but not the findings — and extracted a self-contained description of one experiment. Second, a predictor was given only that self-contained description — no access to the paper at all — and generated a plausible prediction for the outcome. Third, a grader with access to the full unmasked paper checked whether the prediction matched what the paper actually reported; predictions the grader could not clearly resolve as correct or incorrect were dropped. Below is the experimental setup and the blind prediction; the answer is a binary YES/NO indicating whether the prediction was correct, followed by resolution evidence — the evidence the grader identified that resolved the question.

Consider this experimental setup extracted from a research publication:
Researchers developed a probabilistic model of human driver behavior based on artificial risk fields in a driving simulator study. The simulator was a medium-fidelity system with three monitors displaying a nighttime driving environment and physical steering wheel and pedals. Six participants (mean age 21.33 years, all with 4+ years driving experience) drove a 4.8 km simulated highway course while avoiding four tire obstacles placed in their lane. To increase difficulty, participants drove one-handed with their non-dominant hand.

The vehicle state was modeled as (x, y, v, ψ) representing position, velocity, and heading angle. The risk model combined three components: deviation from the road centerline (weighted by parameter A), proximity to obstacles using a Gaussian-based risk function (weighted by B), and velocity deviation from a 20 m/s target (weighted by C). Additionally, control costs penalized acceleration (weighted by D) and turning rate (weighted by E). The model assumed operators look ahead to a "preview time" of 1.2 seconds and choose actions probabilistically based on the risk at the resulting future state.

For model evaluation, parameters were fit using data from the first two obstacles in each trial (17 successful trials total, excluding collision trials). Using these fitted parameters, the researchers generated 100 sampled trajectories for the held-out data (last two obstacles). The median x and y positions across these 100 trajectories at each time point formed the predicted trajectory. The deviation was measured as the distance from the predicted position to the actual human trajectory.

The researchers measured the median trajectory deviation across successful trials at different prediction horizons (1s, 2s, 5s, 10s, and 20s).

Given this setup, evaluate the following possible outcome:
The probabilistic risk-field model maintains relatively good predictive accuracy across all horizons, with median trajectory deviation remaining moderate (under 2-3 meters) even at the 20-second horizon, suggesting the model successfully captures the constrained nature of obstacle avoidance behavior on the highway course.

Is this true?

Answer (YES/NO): YES